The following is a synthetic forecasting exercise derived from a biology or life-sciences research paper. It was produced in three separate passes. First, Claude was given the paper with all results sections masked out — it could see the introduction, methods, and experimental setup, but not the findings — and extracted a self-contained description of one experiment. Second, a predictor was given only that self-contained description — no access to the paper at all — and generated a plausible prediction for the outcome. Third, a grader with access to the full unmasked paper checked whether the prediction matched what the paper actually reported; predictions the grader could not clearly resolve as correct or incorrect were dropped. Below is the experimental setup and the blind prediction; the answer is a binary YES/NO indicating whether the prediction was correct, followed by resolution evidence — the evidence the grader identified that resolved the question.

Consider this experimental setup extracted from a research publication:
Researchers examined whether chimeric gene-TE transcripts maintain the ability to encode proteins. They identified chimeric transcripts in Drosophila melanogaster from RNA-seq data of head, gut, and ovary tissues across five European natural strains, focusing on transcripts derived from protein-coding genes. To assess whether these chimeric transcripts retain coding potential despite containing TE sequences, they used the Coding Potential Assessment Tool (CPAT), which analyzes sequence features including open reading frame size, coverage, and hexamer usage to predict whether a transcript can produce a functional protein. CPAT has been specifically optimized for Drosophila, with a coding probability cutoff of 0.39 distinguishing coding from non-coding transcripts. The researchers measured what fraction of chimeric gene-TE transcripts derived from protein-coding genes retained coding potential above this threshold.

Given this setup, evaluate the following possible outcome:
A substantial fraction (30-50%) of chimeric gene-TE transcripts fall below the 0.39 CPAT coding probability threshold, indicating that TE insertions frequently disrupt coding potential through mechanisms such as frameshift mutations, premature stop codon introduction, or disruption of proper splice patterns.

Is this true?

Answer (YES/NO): NO